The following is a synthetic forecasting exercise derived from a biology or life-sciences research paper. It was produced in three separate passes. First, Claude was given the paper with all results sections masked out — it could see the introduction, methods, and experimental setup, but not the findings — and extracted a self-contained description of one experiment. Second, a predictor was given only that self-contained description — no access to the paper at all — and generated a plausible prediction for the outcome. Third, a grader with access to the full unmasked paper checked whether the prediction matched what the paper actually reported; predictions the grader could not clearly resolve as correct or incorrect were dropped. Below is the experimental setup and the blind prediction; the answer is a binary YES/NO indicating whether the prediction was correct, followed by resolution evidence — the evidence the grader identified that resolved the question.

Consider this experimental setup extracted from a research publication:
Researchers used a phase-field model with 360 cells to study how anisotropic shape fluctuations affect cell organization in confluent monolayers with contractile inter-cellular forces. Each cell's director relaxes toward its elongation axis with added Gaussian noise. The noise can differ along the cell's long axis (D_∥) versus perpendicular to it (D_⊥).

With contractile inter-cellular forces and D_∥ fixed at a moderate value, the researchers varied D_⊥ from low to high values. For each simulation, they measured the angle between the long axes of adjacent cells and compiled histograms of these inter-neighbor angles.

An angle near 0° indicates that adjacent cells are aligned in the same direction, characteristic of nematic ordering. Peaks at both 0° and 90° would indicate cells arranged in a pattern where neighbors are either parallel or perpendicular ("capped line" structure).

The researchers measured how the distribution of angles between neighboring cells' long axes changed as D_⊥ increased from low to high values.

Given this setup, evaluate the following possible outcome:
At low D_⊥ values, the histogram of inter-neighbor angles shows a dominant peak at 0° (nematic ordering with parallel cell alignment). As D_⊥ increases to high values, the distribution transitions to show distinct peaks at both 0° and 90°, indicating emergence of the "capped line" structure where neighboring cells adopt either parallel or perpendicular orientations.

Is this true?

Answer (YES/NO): YES